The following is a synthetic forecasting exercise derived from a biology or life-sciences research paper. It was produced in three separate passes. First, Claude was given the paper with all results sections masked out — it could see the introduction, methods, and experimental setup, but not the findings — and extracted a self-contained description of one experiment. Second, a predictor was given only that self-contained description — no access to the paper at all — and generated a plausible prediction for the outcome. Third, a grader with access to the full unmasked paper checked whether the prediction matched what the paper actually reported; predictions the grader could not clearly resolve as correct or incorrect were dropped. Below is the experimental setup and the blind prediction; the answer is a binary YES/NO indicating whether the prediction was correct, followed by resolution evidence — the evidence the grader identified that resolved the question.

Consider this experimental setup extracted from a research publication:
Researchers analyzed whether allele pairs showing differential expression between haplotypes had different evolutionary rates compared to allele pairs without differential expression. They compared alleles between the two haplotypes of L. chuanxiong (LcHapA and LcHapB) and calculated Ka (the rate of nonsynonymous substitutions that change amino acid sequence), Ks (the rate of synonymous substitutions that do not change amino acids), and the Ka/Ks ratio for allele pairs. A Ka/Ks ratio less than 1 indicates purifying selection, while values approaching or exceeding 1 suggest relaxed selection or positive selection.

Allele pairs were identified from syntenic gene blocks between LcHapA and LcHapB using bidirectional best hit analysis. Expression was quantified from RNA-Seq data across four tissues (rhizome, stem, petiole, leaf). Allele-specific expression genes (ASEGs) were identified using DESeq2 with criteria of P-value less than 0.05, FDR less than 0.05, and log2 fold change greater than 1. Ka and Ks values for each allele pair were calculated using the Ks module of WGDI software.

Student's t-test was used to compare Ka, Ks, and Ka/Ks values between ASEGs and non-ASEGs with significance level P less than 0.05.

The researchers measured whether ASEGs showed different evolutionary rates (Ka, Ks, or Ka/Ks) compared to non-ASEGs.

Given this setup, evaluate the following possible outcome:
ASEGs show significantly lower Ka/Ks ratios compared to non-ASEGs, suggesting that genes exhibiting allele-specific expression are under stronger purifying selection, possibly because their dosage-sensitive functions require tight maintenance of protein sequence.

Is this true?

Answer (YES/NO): NO